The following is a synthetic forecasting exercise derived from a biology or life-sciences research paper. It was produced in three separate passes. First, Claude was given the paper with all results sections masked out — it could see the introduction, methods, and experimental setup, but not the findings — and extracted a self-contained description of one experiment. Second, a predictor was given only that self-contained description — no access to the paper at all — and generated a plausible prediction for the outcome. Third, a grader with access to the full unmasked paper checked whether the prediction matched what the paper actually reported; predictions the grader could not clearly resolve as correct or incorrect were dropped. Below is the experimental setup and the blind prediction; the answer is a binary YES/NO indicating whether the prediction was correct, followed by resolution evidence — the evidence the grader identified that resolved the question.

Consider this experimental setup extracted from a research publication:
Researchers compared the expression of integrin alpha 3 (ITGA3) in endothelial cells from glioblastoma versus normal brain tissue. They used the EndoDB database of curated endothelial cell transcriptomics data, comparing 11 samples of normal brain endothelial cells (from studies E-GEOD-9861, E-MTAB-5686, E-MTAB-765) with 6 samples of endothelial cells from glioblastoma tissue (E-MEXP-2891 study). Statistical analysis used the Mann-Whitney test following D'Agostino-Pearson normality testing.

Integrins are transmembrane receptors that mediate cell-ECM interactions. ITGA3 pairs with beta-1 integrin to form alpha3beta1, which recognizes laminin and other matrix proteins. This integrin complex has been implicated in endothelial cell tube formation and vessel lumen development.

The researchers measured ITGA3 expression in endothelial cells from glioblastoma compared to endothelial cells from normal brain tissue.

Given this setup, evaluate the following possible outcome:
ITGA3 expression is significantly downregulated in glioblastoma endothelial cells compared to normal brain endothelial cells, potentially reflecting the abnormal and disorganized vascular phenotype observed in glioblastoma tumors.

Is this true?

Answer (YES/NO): NO